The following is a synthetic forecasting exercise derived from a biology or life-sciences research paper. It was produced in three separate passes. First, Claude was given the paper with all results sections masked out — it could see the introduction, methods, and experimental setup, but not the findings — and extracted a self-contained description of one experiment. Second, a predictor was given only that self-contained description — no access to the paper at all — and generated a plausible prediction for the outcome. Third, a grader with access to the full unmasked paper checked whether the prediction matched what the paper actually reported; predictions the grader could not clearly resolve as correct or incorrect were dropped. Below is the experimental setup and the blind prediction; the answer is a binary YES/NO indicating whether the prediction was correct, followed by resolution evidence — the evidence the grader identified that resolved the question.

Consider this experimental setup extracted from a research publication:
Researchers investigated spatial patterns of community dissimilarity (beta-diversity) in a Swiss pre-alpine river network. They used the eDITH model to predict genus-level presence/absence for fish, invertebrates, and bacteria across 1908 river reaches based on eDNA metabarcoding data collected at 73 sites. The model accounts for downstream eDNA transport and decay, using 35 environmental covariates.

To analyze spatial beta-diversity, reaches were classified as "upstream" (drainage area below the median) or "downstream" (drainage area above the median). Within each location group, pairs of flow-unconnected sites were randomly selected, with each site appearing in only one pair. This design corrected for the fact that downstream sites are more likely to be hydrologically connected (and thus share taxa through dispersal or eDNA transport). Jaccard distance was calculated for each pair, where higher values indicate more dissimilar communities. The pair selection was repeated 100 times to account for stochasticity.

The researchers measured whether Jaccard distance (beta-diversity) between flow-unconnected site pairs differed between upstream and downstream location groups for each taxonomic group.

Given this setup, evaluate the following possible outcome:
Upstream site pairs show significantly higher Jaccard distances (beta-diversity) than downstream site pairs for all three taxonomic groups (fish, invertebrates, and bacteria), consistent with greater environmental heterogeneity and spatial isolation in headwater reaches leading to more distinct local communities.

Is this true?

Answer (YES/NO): NO